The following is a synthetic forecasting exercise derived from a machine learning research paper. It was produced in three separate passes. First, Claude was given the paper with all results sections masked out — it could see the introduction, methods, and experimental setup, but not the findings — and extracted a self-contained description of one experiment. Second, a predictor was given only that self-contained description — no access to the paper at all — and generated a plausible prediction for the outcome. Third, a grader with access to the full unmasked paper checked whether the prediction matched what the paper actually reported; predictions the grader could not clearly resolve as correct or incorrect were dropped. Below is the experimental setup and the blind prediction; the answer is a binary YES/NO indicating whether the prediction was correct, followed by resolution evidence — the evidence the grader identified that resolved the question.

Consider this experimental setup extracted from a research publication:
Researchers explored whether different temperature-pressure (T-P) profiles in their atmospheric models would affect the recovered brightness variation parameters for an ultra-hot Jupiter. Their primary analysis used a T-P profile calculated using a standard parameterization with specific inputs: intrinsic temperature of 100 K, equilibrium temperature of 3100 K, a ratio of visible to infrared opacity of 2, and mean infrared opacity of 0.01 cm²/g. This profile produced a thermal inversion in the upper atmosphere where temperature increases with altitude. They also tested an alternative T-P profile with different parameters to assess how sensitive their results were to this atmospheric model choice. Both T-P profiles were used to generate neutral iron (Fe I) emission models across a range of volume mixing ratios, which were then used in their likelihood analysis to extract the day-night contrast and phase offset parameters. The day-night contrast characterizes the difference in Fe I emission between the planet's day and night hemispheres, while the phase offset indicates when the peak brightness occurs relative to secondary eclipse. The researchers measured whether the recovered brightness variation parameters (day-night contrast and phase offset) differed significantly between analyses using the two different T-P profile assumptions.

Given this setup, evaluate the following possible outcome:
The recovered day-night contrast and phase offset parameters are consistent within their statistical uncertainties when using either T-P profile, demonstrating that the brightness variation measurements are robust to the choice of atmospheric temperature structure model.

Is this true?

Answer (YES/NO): YES